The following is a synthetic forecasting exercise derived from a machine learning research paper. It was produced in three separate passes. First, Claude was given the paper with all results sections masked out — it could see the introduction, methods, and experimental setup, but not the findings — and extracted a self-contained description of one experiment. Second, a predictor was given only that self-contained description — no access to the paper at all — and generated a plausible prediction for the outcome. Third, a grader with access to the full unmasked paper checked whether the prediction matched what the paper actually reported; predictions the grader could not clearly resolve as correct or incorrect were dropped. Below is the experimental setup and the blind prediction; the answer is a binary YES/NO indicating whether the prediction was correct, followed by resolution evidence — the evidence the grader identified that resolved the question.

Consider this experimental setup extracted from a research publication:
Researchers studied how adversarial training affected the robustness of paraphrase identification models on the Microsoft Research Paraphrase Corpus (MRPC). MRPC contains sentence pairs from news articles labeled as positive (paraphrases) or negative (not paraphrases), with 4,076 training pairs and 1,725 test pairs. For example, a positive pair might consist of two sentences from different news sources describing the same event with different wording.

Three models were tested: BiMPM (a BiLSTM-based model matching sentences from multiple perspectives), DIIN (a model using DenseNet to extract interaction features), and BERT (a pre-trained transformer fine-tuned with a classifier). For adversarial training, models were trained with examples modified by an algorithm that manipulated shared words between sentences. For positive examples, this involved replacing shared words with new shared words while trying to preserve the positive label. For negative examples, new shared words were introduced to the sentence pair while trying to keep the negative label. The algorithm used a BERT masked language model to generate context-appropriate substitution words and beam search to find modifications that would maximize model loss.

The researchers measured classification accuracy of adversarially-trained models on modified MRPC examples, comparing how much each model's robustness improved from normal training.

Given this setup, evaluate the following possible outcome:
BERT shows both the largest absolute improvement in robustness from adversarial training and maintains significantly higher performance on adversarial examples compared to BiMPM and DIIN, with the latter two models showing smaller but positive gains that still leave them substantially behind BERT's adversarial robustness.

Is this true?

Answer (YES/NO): YES